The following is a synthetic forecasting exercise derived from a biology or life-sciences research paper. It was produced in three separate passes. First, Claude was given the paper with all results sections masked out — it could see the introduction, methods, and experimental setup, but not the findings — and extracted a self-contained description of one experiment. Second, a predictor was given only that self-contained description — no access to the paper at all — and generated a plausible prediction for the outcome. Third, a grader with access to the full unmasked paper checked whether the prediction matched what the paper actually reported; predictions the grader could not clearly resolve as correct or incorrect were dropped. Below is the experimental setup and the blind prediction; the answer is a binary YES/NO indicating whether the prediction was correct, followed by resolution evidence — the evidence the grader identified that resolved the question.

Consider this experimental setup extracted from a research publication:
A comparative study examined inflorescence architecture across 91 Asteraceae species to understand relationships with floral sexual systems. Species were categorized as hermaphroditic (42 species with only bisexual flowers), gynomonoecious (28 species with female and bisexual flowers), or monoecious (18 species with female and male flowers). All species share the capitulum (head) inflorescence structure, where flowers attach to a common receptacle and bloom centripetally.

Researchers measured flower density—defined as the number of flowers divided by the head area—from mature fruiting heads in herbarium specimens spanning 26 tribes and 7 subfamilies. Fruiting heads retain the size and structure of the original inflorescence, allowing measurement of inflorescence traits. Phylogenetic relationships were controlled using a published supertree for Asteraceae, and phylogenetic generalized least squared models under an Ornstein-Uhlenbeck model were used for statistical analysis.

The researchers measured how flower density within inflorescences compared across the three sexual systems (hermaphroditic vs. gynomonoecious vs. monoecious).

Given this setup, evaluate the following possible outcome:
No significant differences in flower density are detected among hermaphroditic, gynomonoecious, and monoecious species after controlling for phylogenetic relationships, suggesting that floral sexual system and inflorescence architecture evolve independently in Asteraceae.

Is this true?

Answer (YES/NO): NO